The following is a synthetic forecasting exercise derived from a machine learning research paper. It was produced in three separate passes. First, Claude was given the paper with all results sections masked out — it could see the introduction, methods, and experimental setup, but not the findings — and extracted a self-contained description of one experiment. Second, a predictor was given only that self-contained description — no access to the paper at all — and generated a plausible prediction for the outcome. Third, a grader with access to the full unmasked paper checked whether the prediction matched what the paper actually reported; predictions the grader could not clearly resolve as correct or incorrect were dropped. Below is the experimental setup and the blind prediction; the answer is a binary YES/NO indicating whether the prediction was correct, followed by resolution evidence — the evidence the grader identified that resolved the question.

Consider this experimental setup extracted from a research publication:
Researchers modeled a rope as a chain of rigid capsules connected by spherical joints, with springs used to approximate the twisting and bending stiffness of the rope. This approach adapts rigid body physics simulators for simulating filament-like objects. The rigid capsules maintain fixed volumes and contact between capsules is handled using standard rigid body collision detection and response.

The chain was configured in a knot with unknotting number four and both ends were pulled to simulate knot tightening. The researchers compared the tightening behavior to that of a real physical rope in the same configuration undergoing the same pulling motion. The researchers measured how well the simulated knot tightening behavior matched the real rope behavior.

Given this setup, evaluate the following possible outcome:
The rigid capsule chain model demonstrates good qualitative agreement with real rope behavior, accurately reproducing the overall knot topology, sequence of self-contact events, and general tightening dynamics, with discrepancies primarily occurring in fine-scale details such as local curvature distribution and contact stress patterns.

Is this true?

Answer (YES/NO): NO